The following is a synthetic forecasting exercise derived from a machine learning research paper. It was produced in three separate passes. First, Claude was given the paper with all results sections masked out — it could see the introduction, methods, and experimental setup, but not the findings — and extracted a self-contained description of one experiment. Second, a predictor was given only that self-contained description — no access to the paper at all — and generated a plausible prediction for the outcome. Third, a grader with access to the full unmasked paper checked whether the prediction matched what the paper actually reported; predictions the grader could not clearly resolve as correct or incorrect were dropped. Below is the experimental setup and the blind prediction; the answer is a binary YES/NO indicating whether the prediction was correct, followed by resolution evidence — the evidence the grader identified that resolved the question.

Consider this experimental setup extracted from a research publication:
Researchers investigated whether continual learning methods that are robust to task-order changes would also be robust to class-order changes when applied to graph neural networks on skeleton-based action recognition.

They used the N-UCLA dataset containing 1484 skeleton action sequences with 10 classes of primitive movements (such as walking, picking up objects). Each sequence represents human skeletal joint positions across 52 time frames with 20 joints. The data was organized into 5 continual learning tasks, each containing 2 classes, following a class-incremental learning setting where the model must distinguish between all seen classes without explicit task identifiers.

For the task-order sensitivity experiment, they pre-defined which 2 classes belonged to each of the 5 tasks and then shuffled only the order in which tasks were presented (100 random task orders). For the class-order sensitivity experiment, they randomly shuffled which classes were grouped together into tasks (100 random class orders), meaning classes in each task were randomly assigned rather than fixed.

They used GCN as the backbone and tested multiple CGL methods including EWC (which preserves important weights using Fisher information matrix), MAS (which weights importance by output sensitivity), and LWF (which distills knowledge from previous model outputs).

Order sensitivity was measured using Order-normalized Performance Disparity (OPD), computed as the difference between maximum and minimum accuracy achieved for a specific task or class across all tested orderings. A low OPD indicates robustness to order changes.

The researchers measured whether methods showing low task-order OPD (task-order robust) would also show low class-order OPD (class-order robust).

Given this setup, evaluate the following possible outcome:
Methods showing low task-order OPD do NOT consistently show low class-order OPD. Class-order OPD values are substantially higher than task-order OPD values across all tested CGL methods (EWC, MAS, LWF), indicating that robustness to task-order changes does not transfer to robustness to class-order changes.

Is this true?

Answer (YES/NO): YES